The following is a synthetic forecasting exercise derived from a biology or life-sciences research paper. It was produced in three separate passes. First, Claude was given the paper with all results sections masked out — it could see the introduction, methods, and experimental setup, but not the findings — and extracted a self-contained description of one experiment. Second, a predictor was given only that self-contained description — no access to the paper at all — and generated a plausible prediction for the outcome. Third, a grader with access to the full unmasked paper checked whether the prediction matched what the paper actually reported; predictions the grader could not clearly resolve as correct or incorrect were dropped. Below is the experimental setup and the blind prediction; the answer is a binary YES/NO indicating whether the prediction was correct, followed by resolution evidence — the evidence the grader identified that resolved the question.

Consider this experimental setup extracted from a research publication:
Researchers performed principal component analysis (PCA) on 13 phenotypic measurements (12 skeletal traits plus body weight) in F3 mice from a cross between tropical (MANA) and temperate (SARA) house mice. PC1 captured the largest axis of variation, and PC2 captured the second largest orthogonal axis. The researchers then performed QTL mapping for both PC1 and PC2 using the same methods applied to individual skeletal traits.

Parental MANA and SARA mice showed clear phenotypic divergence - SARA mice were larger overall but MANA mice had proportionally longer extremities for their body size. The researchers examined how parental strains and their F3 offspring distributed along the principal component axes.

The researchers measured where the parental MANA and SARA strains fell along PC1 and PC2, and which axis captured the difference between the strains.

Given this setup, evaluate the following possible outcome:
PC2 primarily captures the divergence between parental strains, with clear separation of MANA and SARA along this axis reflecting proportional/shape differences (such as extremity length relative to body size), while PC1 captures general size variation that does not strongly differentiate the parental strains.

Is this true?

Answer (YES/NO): NO